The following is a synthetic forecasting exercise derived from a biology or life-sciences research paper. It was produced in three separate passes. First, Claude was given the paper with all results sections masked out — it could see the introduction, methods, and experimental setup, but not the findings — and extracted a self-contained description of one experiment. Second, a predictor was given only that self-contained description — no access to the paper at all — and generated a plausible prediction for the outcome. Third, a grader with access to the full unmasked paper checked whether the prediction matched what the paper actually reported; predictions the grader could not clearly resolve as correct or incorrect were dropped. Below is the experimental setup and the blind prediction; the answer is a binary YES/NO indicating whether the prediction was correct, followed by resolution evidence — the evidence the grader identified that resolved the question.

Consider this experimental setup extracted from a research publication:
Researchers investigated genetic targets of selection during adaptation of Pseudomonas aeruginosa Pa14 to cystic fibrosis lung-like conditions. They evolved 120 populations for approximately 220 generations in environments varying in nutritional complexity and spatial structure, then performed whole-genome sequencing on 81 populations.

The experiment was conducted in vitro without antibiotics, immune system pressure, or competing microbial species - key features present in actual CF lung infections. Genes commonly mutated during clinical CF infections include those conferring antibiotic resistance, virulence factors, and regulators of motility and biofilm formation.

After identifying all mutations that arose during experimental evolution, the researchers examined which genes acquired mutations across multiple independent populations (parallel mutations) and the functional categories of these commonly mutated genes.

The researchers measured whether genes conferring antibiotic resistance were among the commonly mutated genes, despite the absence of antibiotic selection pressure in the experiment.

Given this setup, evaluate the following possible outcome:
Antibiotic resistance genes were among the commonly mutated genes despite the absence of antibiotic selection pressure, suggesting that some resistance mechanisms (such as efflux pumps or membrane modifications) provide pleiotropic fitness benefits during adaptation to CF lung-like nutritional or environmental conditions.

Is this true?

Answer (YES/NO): YES